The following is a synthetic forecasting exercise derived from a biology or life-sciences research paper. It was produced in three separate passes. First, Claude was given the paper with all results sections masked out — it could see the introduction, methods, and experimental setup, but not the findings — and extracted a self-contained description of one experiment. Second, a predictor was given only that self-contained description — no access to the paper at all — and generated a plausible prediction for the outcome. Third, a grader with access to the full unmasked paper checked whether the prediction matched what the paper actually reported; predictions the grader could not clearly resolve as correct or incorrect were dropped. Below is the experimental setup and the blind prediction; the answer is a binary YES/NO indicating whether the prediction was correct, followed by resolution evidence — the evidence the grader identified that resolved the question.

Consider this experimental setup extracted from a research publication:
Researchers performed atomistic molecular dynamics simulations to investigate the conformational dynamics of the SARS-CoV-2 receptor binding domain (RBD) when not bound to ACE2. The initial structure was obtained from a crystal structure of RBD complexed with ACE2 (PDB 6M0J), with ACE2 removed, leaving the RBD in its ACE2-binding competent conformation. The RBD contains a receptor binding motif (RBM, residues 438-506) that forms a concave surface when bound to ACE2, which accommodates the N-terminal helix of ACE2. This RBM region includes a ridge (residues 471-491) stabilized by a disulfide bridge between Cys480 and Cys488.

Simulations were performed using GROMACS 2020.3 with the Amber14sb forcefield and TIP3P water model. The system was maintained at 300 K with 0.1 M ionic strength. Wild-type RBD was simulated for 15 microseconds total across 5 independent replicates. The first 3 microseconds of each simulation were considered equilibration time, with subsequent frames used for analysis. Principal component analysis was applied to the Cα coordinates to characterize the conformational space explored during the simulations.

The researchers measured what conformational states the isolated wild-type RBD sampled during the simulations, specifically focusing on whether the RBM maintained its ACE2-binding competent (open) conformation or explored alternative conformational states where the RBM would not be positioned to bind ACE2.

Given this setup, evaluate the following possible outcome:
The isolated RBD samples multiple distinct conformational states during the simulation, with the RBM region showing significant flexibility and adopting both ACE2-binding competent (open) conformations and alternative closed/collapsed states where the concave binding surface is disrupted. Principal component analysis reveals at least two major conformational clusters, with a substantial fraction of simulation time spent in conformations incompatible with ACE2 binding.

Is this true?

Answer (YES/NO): YES